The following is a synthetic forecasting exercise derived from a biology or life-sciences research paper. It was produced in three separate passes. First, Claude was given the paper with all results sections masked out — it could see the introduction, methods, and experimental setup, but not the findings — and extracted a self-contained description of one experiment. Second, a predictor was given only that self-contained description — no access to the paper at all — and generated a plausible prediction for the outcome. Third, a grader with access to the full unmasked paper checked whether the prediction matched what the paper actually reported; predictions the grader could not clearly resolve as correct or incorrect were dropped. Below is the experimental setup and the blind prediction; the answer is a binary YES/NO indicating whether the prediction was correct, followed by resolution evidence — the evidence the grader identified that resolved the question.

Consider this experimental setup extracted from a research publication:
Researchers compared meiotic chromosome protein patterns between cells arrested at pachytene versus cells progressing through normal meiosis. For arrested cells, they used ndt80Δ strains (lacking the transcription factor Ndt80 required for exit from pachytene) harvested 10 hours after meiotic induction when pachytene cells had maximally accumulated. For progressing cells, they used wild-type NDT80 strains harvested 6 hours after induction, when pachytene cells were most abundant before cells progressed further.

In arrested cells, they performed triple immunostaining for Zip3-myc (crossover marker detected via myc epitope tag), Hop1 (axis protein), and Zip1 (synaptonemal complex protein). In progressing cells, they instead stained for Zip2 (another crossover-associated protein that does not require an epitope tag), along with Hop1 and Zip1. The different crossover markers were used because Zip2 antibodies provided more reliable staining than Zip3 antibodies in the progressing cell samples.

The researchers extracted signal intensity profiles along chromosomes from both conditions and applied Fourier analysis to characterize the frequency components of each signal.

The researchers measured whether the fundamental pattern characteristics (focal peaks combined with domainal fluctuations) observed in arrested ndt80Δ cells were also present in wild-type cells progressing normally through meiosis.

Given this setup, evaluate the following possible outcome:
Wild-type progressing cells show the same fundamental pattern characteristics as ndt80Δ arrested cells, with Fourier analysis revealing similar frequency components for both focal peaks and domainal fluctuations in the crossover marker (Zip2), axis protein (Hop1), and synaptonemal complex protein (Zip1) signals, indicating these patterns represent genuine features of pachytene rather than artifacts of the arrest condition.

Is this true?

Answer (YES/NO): YES